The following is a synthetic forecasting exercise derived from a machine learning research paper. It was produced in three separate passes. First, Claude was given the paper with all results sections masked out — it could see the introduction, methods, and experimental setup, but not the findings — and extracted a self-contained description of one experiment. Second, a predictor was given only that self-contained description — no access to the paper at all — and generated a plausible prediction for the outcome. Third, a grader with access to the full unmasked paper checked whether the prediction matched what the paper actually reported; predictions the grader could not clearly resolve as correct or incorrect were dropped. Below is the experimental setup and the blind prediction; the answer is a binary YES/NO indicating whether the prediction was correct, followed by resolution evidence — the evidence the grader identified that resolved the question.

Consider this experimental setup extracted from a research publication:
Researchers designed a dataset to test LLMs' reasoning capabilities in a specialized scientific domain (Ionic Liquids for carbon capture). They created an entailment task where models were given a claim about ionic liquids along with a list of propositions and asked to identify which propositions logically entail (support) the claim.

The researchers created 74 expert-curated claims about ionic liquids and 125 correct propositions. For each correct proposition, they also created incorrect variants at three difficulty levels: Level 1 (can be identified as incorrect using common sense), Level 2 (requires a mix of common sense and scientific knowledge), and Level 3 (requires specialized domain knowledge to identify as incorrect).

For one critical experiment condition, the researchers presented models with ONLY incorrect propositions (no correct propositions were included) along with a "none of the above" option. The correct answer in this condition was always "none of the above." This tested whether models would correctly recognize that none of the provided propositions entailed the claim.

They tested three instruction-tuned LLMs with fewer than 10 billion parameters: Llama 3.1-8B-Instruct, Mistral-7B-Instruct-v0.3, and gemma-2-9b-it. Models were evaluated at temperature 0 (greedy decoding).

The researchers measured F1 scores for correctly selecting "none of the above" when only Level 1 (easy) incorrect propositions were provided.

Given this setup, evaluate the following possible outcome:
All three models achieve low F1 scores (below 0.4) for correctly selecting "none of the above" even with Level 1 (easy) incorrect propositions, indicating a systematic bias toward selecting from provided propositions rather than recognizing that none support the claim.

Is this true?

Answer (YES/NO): YES